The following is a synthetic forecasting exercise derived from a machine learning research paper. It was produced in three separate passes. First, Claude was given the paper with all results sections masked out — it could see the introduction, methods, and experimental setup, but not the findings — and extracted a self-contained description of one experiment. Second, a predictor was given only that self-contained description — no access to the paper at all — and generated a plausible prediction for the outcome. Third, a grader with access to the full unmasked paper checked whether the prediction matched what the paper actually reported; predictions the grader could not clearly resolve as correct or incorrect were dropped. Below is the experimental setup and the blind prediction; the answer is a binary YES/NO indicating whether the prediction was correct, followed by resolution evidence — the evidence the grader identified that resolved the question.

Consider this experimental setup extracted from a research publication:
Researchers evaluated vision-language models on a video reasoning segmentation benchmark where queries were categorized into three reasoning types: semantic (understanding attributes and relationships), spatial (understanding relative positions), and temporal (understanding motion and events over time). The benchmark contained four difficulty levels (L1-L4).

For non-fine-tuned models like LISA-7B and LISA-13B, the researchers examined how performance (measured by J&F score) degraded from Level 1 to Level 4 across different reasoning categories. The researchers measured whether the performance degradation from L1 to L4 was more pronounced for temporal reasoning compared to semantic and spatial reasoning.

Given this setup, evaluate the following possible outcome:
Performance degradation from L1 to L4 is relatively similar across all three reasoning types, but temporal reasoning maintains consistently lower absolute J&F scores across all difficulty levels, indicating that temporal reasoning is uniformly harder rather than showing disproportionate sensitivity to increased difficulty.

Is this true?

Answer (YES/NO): NO